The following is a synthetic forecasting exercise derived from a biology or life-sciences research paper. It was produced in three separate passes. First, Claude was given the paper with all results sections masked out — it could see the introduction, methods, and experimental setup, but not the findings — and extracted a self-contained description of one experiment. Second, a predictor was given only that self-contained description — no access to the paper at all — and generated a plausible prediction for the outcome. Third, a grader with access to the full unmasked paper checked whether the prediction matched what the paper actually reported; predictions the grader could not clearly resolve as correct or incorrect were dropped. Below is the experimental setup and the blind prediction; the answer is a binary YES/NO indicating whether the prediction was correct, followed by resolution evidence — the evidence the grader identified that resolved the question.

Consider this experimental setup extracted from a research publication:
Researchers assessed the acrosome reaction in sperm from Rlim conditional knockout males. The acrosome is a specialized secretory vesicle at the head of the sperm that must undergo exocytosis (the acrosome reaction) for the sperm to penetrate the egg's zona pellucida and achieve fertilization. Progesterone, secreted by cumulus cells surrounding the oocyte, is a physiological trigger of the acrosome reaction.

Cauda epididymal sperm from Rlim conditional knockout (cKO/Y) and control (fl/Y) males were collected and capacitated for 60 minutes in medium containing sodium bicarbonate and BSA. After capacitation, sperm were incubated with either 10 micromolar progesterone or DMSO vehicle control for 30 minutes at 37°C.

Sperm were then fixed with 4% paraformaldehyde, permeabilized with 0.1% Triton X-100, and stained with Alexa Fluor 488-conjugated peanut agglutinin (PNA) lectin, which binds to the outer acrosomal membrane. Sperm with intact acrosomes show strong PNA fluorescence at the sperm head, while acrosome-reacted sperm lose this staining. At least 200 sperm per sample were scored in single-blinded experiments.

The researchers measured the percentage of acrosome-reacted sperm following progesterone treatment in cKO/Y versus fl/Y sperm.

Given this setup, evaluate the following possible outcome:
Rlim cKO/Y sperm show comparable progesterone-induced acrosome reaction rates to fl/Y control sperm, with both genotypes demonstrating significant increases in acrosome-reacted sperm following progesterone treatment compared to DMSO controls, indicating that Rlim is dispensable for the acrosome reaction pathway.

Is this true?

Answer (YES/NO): YES